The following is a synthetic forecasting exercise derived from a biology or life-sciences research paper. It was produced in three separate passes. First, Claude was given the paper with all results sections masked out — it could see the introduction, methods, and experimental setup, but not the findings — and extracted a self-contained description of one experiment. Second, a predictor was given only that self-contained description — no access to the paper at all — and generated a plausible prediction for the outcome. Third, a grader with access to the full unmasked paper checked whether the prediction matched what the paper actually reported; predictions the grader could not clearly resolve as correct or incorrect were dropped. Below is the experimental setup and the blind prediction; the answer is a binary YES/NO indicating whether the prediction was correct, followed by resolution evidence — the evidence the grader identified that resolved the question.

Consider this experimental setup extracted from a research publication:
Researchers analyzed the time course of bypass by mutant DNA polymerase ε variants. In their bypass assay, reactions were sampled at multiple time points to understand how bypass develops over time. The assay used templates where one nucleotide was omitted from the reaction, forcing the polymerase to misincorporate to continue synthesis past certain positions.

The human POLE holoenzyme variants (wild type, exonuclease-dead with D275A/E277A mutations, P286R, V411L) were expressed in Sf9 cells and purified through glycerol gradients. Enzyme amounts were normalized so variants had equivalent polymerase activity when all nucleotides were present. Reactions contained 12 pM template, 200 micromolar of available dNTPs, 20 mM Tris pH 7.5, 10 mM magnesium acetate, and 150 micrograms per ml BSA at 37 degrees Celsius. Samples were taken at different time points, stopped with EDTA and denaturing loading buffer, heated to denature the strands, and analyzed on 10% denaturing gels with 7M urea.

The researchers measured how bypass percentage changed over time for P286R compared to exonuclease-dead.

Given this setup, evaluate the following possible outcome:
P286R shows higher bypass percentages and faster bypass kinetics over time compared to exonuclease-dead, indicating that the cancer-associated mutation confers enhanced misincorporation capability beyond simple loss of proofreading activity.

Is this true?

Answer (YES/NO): NO